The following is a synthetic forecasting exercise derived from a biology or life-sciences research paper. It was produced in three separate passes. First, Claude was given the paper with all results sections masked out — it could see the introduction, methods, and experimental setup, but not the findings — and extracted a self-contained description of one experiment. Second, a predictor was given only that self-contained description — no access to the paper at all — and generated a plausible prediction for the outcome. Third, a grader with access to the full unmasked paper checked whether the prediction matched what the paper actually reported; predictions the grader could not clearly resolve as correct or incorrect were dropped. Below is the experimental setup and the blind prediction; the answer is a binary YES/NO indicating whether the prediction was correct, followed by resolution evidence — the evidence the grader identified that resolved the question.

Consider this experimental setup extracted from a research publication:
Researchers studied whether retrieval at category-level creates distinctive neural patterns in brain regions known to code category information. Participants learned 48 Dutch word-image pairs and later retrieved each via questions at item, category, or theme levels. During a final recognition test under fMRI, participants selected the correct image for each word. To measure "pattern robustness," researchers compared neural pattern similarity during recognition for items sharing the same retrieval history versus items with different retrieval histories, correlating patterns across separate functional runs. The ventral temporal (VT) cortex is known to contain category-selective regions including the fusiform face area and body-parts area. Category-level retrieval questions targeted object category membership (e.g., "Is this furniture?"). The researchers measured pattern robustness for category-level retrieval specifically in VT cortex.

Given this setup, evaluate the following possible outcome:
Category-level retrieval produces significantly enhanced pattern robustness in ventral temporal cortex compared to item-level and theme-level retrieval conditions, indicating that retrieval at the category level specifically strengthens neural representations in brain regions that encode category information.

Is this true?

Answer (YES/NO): NO